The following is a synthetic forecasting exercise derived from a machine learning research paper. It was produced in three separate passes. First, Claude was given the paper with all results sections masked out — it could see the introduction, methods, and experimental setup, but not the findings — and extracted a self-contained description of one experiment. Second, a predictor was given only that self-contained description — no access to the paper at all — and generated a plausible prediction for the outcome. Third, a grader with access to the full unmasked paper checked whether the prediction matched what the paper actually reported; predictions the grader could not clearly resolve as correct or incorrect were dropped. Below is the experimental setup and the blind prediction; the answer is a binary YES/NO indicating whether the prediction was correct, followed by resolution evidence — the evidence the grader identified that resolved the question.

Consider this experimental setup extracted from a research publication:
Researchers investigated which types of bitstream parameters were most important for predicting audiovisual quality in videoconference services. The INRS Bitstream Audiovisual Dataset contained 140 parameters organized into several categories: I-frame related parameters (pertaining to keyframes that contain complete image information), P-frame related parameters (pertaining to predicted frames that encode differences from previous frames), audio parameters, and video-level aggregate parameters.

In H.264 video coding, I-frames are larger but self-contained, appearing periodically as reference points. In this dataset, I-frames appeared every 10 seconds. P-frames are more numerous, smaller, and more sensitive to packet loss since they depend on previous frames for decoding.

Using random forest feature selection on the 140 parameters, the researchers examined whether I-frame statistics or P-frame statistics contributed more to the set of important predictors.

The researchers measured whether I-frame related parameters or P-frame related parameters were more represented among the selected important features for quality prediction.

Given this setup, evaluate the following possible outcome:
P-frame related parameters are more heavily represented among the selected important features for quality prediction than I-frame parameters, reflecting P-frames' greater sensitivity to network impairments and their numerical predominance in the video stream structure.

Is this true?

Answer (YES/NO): YES